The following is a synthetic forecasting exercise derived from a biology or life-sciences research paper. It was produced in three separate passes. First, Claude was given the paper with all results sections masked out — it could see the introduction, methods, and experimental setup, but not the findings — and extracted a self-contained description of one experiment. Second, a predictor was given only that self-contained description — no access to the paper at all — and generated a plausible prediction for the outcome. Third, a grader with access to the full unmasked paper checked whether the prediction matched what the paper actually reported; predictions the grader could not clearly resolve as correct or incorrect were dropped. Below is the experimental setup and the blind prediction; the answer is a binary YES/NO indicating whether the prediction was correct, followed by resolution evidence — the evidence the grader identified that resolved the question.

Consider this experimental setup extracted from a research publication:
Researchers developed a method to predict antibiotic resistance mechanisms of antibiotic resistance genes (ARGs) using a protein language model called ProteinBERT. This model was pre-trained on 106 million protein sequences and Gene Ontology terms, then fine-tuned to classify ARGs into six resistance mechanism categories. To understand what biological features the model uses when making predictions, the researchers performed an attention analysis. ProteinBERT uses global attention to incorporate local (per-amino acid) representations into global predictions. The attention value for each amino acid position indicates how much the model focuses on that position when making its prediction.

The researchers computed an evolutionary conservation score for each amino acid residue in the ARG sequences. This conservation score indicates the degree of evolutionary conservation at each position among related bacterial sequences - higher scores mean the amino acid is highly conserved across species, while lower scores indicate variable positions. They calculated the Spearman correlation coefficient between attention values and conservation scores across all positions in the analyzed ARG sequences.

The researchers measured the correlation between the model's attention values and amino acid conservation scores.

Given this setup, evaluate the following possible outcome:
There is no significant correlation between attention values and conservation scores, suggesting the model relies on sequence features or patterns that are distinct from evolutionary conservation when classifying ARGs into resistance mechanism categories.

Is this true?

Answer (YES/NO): NO